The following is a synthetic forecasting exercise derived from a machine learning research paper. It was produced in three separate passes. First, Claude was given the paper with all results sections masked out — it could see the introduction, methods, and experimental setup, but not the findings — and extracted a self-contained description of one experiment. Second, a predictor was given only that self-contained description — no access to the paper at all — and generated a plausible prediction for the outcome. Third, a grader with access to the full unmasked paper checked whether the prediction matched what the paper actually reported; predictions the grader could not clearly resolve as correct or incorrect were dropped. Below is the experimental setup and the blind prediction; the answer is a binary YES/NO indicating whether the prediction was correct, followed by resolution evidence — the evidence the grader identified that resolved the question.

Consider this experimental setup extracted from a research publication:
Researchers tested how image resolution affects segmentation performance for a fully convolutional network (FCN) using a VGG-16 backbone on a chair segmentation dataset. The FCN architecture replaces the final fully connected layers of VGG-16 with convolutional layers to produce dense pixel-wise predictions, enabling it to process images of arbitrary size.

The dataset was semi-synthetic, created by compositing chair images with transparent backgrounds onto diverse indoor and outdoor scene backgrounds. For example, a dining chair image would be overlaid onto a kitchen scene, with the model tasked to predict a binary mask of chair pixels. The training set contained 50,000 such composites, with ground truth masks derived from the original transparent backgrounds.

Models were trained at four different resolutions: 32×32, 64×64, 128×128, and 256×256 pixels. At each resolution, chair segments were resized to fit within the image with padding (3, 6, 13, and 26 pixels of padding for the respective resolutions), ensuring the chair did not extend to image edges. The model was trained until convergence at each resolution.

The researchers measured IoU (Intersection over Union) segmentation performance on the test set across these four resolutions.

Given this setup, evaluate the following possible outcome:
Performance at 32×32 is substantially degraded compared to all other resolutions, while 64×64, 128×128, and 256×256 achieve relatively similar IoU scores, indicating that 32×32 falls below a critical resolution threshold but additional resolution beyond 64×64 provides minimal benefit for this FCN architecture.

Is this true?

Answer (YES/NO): NO